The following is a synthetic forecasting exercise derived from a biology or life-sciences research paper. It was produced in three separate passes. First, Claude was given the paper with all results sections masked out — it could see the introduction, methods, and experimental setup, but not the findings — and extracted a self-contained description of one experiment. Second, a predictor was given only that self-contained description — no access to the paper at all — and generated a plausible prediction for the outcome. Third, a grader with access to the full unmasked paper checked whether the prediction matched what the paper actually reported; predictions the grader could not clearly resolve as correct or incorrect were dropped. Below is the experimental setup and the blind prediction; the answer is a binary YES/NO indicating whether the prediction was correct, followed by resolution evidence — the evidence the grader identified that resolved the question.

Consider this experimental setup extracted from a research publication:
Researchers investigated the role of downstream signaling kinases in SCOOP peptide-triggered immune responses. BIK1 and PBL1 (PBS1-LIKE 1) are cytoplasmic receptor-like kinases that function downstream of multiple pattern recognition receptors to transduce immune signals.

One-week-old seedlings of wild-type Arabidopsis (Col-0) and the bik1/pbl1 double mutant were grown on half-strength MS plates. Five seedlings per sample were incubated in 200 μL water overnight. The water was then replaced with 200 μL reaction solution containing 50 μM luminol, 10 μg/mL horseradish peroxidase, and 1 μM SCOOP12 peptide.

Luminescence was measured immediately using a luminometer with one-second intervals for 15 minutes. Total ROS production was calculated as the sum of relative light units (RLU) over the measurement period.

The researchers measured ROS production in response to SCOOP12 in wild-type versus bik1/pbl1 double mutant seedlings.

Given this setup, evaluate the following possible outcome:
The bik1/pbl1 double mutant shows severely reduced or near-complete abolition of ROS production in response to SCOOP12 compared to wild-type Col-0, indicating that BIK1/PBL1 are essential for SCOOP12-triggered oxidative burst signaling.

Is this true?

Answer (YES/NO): NO